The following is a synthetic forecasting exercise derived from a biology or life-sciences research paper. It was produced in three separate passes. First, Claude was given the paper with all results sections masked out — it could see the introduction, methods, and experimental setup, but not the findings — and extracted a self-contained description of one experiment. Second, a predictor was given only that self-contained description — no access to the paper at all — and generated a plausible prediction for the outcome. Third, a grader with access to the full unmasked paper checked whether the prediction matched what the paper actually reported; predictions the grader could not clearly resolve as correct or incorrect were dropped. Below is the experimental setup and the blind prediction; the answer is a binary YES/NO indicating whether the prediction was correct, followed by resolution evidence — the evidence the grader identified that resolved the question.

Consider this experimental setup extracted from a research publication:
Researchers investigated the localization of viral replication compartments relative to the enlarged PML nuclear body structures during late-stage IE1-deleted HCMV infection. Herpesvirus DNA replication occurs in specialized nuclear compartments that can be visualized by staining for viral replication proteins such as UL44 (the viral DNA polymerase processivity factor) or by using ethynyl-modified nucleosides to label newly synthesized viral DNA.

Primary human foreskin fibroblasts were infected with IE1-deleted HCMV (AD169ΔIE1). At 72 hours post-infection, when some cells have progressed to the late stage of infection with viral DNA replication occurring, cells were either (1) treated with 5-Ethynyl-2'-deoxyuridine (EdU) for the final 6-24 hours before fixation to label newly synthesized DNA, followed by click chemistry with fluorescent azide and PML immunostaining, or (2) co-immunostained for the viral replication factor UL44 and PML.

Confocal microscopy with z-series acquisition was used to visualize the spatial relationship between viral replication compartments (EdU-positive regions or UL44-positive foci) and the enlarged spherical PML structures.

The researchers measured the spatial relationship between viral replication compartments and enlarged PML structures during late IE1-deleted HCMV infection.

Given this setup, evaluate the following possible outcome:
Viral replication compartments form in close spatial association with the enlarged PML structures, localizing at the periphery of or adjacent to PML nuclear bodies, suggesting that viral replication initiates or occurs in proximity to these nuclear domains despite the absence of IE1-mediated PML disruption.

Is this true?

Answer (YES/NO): YES